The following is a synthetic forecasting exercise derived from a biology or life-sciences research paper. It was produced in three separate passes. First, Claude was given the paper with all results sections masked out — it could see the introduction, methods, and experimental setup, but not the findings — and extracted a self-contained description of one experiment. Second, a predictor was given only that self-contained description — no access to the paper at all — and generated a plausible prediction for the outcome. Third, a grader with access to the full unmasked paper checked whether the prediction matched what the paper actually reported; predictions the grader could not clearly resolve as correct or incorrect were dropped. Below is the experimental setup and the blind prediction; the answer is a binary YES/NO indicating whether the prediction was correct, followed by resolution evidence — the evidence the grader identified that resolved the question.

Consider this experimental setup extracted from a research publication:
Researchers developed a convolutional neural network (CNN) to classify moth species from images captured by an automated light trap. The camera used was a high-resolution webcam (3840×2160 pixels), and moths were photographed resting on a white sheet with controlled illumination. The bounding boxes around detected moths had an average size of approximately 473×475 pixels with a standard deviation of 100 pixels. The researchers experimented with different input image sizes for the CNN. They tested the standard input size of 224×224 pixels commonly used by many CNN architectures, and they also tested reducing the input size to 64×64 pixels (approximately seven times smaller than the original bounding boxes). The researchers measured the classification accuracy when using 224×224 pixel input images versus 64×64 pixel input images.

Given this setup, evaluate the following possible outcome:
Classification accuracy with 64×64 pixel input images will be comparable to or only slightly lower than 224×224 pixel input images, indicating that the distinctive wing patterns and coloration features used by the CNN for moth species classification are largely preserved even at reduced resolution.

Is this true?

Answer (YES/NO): NO